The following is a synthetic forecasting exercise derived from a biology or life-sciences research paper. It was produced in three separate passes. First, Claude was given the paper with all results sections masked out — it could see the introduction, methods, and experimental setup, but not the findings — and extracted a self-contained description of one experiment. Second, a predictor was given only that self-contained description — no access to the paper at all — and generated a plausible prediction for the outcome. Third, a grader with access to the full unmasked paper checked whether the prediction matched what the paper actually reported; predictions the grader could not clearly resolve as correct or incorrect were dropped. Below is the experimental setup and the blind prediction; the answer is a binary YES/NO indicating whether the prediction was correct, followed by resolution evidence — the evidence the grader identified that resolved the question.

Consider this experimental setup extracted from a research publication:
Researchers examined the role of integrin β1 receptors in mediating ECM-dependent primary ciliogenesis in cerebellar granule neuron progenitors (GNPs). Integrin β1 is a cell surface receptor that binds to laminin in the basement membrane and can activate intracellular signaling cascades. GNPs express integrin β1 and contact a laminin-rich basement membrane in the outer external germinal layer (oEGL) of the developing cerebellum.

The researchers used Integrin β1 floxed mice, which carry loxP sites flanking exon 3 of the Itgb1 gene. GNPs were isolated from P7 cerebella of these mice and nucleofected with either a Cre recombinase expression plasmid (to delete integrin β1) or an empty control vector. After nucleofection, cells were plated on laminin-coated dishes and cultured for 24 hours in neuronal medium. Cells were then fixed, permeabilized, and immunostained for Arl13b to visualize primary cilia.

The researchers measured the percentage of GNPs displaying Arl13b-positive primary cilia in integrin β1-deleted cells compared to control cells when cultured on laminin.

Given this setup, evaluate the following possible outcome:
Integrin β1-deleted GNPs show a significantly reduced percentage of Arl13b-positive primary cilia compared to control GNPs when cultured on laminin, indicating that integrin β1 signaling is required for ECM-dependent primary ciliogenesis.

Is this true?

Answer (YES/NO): YES